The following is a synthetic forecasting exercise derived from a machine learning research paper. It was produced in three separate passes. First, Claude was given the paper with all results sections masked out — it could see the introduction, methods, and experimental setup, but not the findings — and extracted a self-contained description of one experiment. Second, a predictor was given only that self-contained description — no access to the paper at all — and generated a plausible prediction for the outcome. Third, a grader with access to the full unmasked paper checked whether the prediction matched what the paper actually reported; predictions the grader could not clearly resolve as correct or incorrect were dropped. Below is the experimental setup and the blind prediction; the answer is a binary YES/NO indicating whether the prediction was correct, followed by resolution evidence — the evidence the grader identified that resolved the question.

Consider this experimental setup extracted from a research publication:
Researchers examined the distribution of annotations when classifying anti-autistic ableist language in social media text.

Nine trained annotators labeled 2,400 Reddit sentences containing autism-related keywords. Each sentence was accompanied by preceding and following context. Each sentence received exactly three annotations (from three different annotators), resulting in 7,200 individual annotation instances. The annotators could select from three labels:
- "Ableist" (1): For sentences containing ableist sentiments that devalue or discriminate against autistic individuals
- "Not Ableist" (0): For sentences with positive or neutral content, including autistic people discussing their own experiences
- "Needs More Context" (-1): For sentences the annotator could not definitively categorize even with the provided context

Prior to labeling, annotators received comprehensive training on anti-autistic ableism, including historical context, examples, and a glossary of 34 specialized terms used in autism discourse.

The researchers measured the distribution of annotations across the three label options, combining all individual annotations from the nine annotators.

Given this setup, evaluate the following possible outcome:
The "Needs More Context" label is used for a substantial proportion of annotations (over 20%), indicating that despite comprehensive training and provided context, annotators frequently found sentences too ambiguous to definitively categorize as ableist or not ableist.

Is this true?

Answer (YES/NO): NO